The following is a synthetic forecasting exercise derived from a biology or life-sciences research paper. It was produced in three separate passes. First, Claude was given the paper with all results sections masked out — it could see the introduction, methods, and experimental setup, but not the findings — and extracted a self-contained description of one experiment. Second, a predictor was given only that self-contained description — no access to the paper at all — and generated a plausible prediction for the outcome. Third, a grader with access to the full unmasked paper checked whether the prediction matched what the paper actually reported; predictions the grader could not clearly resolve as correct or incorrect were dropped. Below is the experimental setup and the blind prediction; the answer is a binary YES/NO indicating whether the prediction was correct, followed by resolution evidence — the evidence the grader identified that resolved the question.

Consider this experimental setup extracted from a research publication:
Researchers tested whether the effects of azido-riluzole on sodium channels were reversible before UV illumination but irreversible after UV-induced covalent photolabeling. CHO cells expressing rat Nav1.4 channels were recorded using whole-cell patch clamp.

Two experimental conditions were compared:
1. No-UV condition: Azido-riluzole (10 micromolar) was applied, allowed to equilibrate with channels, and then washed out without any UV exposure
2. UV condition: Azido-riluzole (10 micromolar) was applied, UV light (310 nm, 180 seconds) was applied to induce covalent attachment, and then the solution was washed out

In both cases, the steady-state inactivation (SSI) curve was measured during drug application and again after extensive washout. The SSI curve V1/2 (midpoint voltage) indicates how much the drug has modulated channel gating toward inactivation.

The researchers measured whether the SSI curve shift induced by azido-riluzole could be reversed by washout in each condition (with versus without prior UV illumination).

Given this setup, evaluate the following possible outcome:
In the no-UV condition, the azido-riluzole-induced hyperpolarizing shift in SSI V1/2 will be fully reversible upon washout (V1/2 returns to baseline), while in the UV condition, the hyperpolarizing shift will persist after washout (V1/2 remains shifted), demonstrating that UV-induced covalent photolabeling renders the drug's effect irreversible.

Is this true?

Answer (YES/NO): YES